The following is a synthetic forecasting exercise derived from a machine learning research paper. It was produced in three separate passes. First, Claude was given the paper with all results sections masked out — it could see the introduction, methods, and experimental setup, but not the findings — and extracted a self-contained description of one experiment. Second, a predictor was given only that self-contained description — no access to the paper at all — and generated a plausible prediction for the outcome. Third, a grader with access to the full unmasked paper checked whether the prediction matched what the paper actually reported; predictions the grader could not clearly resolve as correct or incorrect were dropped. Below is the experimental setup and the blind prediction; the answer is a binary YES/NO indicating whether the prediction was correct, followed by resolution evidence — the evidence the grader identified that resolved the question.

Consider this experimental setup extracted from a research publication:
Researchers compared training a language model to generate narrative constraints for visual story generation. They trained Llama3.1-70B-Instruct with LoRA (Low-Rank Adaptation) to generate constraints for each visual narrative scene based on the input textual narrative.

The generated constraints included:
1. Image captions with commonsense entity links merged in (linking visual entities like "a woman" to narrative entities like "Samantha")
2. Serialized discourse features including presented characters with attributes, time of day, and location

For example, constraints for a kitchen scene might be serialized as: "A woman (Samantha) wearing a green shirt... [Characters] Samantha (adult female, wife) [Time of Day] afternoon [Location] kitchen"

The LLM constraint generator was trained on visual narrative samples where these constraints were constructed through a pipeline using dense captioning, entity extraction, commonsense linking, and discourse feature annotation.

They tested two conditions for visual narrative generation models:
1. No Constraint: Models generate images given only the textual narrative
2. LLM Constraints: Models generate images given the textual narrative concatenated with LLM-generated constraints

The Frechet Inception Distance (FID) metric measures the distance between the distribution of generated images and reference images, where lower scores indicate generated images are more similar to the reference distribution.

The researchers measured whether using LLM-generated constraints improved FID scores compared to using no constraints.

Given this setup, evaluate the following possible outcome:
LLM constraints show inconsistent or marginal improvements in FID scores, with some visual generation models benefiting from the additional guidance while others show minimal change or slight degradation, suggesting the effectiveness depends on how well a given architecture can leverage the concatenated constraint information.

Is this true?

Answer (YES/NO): NO